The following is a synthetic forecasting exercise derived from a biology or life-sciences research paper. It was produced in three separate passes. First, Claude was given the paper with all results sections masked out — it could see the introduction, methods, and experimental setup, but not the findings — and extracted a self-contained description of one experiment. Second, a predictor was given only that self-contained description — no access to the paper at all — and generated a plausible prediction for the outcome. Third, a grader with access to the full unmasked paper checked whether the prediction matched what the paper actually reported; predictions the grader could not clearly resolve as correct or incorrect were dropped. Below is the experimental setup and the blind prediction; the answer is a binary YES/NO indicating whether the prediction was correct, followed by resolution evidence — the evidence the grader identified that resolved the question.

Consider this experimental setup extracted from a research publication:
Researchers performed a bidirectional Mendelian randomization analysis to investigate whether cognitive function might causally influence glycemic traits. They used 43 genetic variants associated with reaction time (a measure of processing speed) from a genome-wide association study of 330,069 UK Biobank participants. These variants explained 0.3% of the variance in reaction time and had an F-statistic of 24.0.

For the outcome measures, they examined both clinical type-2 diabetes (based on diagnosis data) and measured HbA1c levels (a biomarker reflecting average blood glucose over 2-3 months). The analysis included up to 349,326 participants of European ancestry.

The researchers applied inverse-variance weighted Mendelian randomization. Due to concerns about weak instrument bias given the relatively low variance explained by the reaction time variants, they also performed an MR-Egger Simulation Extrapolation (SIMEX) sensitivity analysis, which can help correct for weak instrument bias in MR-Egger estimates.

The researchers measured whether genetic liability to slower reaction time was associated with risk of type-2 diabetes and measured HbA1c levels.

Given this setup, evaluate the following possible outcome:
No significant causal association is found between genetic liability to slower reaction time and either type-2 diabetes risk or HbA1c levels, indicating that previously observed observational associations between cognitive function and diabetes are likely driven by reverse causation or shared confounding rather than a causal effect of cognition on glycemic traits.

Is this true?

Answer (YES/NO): YES